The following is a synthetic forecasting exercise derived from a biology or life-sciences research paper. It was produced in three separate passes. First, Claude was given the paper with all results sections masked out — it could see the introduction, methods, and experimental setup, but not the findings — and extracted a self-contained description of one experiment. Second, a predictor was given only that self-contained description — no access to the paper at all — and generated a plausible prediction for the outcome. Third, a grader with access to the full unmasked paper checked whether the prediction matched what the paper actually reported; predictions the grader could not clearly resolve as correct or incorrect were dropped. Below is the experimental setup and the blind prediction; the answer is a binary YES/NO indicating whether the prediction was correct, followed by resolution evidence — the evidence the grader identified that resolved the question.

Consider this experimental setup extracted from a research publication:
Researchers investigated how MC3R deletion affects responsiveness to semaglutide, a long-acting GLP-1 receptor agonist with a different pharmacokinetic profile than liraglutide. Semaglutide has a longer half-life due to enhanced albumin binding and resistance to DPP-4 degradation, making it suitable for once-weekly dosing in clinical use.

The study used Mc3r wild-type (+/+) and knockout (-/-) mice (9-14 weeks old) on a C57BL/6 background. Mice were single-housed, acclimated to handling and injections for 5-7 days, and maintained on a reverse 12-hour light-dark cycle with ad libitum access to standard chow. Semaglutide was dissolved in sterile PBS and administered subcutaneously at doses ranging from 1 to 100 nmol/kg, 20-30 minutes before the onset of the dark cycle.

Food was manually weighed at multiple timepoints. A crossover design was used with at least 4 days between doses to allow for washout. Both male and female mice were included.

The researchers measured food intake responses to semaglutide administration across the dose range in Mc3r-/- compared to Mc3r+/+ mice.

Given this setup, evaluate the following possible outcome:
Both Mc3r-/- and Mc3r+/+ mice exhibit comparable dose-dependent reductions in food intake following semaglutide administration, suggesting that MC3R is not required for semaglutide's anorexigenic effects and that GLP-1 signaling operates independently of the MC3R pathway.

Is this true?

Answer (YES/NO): NO